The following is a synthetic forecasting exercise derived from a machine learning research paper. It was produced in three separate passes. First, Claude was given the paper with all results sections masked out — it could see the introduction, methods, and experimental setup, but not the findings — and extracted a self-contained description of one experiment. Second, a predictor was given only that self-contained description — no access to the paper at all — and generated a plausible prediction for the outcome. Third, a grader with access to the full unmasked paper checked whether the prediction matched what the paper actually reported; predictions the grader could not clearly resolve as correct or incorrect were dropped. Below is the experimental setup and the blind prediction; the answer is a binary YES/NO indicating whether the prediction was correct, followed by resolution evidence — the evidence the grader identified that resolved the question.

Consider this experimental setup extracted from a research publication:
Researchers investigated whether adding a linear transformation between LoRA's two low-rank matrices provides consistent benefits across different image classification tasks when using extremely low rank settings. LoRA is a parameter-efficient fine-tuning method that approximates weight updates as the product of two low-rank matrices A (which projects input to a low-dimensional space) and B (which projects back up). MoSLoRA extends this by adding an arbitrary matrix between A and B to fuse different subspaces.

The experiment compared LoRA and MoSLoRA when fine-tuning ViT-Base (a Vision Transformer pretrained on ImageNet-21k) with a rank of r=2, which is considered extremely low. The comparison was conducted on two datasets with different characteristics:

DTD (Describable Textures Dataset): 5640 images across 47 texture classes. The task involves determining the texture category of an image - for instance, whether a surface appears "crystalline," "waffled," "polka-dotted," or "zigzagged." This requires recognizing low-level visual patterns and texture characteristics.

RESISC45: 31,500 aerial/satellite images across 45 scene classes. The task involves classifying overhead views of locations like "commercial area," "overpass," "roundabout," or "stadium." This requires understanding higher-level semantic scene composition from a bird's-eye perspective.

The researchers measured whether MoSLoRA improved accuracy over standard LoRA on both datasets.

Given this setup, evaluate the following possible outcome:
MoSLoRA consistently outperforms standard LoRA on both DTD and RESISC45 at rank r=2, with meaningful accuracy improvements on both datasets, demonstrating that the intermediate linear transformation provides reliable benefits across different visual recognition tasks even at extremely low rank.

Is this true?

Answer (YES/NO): NO